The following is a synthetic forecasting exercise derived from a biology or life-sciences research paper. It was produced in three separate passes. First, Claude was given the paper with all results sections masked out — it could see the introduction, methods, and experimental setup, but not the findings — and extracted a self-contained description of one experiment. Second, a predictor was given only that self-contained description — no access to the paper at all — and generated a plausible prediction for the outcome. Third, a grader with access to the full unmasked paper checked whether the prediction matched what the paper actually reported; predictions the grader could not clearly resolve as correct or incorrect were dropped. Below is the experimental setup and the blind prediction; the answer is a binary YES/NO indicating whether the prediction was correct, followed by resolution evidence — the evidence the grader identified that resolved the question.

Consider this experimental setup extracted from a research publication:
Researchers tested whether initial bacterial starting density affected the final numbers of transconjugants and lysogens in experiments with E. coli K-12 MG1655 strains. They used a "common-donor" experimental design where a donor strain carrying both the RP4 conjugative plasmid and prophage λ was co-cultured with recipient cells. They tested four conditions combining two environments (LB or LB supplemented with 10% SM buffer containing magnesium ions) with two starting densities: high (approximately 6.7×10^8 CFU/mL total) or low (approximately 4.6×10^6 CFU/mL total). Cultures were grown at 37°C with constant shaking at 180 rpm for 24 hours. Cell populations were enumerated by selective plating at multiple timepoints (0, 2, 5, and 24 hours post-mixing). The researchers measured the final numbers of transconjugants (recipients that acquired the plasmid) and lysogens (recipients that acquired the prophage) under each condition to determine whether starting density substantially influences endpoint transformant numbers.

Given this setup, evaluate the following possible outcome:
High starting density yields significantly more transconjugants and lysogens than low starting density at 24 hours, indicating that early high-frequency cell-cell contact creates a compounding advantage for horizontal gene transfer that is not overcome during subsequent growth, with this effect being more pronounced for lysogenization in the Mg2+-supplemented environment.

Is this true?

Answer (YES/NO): NO